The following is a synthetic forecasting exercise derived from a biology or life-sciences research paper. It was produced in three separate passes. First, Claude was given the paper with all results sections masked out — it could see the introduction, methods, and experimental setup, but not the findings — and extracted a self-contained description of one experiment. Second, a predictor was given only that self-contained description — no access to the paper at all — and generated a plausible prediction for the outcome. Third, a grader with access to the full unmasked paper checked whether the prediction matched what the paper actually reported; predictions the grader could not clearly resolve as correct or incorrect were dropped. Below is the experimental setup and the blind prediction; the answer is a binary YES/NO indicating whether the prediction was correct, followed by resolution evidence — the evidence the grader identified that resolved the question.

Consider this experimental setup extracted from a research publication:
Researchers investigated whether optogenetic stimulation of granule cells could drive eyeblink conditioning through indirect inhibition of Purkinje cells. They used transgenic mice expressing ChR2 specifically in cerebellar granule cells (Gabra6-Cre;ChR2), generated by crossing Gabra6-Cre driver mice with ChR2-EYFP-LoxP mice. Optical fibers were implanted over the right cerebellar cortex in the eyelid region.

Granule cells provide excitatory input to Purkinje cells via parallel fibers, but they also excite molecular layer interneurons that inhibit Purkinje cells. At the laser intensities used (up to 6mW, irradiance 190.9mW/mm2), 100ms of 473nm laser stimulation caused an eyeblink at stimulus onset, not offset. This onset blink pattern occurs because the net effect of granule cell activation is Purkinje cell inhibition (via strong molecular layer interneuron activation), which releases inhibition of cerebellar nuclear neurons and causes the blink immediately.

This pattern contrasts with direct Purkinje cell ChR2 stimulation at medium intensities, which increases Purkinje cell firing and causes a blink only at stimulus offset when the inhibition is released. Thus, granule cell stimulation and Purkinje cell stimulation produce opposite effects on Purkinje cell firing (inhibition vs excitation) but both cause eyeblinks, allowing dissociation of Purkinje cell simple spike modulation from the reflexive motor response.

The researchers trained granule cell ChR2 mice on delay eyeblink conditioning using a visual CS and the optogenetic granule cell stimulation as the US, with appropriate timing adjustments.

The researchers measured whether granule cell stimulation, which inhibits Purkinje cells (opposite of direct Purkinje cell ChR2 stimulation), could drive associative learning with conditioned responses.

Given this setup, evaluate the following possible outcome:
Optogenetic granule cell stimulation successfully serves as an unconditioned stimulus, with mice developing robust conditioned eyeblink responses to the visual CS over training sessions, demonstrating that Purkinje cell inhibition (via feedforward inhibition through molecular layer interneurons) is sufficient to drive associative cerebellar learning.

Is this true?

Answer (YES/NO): NO